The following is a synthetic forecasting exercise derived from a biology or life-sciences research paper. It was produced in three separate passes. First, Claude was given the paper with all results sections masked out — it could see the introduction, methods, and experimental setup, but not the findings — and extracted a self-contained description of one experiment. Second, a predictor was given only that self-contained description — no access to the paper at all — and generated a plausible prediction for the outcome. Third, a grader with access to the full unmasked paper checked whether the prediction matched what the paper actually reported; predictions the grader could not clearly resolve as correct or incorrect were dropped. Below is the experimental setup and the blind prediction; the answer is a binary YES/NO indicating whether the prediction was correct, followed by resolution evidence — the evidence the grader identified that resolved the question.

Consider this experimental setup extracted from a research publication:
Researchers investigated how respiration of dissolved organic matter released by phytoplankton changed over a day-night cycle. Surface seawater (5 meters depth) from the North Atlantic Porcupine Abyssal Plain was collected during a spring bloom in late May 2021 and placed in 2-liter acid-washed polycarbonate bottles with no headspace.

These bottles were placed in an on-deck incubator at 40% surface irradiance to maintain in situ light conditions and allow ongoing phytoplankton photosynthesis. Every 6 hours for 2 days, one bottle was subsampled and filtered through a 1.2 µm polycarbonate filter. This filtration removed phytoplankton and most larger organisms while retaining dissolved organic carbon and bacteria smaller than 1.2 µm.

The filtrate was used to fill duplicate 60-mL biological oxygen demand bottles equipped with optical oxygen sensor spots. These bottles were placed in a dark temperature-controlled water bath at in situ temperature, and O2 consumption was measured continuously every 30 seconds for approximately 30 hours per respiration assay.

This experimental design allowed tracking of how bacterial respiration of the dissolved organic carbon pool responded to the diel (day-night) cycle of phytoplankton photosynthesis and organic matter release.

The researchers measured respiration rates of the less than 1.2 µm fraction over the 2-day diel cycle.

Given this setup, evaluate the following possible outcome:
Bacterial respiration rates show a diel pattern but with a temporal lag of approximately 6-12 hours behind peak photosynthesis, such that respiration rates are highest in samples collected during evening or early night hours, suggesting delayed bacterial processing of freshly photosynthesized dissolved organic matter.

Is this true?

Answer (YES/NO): NO